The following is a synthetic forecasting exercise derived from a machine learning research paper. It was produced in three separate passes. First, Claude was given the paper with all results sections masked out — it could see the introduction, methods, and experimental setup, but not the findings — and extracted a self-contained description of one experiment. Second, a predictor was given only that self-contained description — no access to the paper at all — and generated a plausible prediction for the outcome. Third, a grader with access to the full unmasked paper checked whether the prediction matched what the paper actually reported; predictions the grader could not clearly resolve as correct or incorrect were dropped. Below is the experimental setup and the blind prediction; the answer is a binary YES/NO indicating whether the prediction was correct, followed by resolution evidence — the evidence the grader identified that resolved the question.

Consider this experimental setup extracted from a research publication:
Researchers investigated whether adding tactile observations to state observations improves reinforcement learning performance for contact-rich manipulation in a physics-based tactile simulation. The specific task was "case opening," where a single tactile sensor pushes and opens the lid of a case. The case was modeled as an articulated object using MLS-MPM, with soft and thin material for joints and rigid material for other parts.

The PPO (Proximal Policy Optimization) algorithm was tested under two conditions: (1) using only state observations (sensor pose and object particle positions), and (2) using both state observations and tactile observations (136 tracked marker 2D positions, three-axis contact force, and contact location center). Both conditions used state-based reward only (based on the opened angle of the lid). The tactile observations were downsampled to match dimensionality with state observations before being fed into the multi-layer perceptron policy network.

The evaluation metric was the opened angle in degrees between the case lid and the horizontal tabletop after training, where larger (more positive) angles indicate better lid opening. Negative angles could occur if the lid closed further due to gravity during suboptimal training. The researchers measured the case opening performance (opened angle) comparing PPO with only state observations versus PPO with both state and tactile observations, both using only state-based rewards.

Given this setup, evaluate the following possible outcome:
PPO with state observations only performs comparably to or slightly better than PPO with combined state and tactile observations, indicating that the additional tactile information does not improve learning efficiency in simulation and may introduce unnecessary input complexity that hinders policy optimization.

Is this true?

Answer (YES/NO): NO